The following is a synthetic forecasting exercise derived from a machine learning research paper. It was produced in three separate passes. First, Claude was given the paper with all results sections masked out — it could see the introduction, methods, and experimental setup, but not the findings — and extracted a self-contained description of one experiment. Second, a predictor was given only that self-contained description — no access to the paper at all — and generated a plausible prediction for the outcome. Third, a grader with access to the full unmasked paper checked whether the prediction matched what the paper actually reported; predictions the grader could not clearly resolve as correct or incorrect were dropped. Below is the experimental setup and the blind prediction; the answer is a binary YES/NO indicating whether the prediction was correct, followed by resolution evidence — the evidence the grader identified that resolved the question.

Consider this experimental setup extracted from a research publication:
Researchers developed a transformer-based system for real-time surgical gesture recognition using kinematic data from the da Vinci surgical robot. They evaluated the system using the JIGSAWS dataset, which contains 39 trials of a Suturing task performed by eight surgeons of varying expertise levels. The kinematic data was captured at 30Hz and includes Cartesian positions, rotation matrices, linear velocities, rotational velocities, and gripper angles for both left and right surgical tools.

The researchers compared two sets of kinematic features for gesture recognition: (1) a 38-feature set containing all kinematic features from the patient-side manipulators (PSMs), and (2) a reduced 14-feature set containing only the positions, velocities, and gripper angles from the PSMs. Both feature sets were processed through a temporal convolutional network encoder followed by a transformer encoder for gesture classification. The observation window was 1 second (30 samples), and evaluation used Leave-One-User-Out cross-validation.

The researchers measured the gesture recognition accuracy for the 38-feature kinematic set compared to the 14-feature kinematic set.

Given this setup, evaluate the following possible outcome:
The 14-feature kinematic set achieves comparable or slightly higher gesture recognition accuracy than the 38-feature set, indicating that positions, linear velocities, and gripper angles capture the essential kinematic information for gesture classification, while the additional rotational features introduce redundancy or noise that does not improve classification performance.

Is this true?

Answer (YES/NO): YES